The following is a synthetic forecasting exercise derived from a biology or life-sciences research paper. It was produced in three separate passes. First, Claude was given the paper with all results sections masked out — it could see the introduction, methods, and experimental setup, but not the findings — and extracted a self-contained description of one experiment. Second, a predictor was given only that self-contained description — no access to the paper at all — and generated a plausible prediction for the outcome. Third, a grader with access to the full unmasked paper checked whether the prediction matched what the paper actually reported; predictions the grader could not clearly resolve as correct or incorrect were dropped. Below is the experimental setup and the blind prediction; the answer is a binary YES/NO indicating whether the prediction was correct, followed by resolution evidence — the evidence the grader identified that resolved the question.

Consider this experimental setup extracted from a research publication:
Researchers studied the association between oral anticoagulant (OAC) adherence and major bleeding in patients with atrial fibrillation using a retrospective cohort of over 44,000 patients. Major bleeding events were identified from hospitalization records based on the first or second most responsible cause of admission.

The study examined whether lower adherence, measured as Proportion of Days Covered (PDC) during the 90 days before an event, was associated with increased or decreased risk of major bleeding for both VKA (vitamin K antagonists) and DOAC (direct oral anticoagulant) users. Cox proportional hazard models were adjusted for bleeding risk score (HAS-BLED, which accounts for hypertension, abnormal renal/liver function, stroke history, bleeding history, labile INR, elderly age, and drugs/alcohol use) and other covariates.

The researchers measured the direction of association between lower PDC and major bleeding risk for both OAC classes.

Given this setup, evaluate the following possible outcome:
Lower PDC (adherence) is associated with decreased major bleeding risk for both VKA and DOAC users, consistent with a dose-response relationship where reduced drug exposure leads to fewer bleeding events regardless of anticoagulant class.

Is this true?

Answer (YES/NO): NO